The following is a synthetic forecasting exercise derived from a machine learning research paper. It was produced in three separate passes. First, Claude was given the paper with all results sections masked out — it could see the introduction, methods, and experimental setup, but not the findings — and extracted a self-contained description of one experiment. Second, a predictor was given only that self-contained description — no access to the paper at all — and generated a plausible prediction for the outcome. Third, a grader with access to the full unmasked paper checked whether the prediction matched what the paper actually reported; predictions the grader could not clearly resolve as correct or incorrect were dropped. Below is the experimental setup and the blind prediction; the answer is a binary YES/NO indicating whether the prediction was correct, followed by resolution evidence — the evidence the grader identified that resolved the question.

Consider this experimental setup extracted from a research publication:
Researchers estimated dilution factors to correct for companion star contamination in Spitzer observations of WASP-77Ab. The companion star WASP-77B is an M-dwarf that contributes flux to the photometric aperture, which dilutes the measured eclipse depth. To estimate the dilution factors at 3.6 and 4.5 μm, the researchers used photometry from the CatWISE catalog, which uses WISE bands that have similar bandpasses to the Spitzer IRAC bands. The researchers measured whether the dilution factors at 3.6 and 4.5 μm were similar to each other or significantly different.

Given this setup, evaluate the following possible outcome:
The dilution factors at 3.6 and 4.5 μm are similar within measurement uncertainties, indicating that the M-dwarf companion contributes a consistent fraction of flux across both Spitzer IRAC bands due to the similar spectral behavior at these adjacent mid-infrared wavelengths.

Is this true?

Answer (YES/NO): YES